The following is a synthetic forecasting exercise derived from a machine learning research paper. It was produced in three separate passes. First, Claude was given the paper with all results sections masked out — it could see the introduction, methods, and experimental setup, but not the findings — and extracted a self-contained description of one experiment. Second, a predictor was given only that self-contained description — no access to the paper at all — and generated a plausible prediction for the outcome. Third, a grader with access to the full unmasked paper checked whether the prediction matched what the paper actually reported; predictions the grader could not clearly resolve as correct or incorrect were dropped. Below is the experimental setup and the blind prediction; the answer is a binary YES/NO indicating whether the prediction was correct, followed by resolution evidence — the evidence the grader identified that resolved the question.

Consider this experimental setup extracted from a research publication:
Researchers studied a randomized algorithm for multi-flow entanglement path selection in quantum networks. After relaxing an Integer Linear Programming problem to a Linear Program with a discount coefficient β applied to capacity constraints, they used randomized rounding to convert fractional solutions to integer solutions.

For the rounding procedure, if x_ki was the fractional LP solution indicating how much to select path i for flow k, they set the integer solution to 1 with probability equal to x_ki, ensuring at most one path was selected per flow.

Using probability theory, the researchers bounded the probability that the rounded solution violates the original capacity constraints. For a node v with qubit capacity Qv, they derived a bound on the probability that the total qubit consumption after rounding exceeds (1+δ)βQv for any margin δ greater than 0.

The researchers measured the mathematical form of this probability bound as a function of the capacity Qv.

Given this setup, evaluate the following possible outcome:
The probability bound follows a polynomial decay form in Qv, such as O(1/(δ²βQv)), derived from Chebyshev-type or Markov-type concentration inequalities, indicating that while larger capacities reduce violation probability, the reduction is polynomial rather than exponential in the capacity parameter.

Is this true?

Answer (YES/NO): NO